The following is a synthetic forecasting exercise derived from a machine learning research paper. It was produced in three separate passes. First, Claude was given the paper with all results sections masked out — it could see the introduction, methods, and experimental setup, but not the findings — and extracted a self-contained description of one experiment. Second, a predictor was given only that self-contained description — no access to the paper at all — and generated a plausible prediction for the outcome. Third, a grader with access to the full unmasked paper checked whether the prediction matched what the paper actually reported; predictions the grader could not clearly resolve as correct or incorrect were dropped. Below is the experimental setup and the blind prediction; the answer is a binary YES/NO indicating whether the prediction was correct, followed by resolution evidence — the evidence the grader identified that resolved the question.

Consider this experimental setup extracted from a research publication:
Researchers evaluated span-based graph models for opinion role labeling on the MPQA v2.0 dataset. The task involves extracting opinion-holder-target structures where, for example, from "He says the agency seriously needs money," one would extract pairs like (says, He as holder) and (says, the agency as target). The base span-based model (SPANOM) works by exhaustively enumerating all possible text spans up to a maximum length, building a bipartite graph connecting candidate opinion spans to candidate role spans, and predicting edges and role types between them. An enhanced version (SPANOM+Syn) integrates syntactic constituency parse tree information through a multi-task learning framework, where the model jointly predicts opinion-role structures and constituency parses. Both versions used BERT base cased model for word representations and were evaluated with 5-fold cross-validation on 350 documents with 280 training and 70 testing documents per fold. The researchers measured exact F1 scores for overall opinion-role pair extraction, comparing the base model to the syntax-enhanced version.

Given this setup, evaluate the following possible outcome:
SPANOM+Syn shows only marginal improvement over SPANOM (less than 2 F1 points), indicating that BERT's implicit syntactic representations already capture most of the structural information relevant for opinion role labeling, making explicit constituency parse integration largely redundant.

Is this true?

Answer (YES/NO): YES